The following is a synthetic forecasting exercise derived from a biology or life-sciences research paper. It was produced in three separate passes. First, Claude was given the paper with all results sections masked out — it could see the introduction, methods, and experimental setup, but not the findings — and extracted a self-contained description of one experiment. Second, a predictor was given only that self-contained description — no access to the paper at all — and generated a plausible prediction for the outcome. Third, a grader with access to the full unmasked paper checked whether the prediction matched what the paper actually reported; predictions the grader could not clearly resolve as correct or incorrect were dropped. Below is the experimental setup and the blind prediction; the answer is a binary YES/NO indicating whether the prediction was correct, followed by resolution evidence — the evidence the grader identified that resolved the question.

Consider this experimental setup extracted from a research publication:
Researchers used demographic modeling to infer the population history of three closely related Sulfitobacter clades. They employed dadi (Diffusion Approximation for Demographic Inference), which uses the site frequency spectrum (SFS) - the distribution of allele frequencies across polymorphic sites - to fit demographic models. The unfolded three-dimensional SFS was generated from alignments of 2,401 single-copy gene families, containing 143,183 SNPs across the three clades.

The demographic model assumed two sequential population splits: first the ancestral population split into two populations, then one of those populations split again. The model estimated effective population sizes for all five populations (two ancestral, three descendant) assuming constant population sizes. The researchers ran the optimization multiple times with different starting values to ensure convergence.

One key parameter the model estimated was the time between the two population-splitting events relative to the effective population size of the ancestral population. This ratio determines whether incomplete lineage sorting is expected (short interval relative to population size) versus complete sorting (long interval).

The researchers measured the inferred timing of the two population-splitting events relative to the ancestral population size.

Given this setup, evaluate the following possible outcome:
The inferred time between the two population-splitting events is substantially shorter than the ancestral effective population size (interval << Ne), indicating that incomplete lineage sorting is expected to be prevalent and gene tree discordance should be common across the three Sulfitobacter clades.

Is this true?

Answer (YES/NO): YES